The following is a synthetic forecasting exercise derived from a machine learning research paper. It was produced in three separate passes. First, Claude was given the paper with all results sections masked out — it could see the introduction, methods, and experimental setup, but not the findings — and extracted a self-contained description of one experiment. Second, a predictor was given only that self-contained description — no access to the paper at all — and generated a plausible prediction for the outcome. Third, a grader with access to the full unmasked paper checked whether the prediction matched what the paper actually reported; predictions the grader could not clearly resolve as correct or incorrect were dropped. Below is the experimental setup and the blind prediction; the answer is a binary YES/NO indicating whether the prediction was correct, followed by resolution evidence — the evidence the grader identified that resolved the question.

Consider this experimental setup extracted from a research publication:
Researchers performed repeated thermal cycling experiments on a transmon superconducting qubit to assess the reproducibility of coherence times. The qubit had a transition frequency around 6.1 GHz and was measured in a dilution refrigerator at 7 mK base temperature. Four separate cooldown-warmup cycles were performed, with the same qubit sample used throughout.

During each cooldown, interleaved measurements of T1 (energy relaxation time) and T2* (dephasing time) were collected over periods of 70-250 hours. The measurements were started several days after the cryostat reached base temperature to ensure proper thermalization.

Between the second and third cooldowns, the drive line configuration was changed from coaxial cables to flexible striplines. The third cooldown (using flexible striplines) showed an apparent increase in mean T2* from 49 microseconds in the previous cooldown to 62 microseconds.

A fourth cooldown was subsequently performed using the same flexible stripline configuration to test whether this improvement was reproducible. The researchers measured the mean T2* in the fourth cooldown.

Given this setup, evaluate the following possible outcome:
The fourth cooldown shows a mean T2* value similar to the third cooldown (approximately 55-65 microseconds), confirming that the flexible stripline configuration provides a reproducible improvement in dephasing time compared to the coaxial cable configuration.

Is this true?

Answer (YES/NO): NO